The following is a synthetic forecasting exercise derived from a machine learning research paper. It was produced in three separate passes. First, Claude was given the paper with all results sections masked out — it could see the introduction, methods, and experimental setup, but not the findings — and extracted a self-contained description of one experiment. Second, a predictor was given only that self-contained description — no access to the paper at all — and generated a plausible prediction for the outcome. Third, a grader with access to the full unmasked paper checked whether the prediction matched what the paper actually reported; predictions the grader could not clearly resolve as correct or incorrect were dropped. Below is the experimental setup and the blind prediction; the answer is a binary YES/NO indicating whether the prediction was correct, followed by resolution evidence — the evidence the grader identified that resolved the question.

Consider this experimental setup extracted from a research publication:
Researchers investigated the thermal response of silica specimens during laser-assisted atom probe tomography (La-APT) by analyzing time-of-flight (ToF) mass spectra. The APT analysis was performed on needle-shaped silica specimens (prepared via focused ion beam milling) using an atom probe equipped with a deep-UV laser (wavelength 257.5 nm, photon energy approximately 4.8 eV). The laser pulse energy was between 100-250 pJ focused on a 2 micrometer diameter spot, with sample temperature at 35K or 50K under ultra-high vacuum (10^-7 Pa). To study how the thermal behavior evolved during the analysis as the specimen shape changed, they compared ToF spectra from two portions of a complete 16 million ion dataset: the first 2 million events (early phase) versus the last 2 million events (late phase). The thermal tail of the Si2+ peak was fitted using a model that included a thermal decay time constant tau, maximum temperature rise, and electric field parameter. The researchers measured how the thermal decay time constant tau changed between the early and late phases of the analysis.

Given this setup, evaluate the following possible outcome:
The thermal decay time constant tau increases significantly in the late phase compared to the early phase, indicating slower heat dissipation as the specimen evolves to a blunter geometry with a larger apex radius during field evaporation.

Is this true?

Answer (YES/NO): NO